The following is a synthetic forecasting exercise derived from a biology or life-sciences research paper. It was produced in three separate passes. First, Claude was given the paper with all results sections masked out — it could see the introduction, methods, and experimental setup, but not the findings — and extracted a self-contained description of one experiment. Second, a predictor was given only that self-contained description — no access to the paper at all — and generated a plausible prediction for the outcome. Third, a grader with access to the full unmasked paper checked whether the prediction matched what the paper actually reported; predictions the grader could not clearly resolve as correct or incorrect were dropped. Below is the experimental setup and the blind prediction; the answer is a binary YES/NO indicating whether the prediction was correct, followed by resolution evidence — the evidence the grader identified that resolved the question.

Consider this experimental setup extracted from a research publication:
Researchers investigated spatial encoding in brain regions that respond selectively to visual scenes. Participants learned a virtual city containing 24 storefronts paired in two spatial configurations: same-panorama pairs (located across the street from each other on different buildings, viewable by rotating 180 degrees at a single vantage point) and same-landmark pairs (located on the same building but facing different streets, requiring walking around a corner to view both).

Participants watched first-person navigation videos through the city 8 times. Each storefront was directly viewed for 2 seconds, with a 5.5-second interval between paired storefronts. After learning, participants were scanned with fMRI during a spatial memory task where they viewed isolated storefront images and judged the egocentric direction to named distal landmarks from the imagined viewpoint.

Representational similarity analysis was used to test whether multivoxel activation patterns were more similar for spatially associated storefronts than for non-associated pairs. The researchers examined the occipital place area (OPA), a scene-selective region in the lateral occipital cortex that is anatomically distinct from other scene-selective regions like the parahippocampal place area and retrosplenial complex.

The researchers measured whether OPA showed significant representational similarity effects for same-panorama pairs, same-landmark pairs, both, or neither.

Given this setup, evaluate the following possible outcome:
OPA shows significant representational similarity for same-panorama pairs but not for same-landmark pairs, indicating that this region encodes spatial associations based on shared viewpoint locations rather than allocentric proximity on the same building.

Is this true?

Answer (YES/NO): NO